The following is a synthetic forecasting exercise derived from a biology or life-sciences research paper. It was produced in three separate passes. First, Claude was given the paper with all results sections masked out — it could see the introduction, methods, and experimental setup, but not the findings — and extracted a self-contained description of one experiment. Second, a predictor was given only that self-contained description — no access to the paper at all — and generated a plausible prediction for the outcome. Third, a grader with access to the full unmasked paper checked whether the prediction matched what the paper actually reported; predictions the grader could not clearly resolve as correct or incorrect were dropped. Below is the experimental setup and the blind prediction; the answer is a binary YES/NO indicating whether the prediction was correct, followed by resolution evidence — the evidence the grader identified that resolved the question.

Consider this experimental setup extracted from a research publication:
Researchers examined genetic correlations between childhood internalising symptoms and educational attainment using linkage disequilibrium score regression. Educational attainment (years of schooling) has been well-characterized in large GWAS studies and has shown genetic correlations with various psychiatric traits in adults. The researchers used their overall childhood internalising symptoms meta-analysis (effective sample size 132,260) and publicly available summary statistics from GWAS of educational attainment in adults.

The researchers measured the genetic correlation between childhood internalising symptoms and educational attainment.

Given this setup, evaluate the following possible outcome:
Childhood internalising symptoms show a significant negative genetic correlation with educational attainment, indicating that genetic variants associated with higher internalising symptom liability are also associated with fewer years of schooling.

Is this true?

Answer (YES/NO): YES